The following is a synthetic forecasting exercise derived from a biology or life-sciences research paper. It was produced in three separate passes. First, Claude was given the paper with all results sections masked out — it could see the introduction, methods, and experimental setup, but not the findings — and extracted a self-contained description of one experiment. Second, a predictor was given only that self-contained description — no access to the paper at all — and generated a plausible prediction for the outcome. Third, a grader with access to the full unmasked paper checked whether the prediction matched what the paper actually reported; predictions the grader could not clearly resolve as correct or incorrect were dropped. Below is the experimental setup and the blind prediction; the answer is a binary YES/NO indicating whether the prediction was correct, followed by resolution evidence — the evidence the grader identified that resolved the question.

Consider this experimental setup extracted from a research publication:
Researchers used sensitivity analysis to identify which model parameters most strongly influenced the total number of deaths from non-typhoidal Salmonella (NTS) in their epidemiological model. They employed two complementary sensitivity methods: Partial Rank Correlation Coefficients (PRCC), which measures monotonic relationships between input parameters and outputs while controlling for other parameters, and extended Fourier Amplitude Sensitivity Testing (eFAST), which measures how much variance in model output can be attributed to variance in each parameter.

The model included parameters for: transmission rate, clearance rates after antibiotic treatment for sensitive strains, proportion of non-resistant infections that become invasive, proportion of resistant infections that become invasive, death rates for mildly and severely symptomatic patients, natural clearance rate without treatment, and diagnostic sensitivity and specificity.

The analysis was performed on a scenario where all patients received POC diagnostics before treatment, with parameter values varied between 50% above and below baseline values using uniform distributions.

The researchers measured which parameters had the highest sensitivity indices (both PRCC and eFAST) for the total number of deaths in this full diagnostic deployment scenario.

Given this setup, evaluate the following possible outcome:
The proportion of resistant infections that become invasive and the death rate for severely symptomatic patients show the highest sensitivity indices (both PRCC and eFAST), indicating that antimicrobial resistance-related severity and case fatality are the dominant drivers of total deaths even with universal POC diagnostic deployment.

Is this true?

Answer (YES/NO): NO